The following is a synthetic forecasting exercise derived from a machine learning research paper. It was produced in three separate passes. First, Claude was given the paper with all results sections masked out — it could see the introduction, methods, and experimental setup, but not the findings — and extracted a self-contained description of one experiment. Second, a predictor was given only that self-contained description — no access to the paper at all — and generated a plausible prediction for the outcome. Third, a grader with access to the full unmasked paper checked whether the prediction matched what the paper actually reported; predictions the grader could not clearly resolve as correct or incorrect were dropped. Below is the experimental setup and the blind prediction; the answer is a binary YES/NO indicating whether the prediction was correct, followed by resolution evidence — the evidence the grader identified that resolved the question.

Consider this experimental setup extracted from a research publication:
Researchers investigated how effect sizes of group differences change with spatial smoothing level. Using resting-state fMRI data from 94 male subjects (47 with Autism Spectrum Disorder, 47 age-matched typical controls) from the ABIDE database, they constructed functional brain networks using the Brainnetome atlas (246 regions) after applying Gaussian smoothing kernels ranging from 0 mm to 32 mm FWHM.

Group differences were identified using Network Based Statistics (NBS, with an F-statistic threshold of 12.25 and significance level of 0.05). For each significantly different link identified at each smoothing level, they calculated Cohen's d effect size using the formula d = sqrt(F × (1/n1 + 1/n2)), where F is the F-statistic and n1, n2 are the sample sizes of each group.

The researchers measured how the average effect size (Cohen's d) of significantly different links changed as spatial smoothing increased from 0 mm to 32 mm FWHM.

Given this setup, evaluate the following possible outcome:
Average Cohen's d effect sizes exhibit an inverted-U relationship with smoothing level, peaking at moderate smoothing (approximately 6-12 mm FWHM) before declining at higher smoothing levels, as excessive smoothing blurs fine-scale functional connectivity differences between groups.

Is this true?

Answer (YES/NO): NO